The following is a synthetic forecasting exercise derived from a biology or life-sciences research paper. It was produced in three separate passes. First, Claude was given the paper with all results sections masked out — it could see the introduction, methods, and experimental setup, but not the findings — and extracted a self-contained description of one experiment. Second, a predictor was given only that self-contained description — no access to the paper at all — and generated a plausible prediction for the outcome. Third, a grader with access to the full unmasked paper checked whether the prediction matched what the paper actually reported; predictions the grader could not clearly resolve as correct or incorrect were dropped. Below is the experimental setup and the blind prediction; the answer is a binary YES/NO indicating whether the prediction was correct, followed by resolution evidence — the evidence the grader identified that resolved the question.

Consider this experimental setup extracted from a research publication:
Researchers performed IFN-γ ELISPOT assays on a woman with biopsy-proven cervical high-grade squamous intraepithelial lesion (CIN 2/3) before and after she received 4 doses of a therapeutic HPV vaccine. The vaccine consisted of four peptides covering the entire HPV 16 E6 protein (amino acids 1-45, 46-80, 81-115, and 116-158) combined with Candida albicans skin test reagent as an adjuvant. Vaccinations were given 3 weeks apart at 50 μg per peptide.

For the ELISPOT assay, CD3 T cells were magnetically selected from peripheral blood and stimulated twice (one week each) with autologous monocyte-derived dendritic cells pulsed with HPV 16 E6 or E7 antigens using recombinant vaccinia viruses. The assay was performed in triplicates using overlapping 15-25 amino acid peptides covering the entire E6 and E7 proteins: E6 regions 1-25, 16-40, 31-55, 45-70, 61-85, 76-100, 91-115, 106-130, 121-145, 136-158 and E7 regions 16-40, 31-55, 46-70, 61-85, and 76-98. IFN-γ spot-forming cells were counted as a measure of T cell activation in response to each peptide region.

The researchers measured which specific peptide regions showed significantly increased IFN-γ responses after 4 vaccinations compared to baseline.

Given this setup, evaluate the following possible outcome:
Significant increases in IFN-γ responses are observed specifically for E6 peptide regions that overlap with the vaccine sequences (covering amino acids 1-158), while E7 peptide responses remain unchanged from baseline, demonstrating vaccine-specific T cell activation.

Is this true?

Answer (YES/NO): NO